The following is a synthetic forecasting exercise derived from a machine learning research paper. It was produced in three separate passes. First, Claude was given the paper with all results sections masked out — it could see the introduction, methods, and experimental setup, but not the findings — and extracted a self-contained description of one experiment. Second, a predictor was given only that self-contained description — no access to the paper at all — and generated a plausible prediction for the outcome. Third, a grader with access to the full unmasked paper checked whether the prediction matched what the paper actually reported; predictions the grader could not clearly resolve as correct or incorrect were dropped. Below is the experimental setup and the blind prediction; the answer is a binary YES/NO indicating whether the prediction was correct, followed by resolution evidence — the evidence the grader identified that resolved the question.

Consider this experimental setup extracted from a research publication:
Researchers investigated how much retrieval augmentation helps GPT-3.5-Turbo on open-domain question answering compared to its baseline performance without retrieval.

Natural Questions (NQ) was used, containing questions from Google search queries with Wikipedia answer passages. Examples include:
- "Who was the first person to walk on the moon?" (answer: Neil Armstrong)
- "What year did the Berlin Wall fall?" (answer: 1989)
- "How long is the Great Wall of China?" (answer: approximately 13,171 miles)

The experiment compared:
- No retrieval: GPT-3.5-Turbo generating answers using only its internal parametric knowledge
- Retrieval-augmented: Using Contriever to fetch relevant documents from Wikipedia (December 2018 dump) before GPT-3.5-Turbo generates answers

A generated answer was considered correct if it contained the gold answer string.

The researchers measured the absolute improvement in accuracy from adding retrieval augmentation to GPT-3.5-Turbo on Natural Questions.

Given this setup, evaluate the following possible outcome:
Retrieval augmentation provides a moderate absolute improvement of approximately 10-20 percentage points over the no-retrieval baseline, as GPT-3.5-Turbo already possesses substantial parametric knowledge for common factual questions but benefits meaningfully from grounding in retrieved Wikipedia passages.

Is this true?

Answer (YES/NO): NO